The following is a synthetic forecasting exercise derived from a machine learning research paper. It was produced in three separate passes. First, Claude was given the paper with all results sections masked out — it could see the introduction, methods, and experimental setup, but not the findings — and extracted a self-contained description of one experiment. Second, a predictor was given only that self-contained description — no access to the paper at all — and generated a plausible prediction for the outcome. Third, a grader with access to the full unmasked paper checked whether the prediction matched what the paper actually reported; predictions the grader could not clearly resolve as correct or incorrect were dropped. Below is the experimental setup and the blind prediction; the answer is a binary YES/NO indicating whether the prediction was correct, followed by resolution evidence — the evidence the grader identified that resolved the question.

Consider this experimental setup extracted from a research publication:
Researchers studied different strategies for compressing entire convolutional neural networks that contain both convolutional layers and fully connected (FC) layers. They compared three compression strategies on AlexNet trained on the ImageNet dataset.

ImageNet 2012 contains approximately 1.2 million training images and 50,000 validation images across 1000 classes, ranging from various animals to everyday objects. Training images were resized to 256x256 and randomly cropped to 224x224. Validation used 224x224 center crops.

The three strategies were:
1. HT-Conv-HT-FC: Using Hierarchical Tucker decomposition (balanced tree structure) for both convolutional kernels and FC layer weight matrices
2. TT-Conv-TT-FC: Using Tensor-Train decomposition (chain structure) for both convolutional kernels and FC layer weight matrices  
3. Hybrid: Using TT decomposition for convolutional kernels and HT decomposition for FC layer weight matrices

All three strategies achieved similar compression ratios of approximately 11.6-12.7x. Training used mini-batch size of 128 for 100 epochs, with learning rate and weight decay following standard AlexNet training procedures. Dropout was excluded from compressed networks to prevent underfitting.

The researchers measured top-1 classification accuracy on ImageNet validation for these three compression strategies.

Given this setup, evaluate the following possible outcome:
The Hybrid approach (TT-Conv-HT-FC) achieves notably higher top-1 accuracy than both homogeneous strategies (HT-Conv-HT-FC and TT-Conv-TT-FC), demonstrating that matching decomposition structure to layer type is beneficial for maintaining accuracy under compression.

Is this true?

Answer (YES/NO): NO